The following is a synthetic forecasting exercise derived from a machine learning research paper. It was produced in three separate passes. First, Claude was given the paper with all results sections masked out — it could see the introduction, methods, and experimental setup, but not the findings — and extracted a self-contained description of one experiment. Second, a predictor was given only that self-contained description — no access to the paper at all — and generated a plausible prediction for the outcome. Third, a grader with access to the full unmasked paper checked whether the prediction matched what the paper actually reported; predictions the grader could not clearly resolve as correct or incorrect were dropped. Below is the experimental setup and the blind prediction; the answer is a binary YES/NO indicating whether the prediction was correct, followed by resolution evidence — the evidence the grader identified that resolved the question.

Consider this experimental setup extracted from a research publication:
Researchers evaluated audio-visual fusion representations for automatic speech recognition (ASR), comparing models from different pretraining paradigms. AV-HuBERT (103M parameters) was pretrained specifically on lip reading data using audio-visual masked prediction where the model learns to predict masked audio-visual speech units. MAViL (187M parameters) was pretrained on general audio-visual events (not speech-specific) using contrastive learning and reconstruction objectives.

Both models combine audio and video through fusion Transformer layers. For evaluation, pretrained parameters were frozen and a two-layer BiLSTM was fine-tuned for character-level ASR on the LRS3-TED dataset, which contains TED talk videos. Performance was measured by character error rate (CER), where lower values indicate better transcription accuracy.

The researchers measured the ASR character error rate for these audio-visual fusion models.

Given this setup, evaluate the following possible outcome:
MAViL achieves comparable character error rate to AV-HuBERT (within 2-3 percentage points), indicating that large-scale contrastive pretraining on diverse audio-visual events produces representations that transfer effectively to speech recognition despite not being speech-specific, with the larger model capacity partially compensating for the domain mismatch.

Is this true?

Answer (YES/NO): NO